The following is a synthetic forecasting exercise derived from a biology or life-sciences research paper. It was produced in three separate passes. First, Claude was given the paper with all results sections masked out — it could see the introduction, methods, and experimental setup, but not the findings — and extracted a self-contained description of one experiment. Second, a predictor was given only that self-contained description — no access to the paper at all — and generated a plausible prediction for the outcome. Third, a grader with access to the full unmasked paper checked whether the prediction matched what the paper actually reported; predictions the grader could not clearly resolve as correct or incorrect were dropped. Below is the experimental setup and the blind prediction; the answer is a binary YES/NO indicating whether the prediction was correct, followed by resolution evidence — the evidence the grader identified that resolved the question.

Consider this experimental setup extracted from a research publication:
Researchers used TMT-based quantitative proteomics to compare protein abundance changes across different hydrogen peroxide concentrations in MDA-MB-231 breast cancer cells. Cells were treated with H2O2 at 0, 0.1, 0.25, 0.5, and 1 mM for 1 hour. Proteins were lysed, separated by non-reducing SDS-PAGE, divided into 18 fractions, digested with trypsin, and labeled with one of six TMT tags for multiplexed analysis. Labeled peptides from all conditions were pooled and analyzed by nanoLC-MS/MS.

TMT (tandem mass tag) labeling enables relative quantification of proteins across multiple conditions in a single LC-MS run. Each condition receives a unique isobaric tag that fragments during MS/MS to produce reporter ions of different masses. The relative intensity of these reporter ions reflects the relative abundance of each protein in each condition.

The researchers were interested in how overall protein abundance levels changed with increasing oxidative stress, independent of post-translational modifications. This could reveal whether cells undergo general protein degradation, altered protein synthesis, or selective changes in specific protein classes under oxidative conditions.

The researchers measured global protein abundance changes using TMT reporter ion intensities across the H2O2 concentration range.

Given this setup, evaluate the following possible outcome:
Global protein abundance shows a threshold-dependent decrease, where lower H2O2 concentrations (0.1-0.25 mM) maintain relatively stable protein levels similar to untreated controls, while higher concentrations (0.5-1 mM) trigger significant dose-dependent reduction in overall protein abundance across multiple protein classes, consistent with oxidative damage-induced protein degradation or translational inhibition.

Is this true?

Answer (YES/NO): NO